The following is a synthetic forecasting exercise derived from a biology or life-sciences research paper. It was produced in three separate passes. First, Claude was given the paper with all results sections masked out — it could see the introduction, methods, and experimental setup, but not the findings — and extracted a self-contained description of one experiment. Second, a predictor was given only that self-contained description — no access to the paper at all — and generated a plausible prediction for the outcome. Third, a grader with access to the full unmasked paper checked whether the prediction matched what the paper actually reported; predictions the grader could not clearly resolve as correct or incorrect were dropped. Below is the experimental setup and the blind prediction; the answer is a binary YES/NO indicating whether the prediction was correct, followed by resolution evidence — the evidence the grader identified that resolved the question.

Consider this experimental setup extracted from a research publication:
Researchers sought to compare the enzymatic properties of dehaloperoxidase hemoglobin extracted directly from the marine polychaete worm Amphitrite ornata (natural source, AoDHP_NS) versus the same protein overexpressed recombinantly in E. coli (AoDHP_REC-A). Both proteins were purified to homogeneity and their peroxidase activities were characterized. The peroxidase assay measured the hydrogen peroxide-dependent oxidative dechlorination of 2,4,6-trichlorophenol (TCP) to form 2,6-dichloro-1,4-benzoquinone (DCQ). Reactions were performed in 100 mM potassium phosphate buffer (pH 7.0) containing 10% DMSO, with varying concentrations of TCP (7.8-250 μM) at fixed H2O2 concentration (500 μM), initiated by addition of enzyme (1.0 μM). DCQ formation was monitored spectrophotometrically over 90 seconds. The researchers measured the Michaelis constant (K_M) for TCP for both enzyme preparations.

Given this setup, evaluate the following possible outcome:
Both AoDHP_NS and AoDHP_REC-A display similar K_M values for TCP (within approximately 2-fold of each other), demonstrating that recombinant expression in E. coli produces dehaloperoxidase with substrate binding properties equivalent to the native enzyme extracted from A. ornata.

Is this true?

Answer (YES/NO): NO